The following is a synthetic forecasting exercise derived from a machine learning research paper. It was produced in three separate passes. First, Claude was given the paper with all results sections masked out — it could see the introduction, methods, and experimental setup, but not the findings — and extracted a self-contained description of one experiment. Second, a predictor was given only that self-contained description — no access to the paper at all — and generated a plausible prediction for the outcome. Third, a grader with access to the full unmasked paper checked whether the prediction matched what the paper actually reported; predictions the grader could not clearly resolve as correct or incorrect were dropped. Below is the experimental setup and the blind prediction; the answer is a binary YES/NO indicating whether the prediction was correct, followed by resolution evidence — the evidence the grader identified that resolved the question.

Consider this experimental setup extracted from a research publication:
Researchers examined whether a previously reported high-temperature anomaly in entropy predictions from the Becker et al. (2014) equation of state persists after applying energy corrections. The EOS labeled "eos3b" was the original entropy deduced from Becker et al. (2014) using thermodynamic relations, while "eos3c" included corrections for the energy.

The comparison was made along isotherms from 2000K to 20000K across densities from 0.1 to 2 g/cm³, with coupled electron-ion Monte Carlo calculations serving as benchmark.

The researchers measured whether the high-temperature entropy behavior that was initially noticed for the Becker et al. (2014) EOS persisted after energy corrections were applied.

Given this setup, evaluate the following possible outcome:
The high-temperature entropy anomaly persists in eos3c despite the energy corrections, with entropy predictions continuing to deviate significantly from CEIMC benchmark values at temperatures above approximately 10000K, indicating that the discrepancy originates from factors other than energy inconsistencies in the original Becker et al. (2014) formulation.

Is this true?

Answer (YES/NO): NO